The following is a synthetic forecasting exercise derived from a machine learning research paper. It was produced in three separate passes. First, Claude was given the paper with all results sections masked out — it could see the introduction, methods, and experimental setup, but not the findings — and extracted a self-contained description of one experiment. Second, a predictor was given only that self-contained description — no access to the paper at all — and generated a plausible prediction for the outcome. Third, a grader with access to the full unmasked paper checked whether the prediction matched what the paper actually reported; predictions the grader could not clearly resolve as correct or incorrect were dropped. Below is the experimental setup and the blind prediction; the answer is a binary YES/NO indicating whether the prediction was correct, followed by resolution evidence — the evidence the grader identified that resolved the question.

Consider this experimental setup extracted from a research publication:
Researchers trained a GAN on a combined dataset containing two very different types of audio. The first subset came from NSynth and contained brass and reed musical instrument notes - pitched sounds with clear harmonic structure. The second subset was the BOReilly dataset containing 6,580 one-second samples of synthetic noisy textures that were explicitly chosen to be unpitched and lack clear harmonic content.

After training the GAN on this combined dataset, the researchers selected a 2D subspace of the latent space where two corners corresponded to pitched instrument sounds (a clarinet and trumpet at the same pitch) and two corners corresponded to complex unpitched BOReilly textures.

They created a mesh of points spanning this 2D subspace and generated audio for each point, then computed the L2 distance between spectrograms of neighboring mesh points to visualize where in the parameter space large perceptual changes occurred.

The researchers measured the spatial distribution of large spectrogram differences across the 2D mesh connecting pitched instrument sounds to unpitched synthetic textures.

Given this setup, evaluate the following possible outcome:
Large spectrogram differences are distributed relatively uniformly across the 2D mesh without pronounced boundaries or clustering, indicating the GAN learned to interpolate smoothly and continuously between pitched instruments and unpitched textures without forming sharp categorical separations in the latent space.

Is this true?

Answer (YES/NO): NO